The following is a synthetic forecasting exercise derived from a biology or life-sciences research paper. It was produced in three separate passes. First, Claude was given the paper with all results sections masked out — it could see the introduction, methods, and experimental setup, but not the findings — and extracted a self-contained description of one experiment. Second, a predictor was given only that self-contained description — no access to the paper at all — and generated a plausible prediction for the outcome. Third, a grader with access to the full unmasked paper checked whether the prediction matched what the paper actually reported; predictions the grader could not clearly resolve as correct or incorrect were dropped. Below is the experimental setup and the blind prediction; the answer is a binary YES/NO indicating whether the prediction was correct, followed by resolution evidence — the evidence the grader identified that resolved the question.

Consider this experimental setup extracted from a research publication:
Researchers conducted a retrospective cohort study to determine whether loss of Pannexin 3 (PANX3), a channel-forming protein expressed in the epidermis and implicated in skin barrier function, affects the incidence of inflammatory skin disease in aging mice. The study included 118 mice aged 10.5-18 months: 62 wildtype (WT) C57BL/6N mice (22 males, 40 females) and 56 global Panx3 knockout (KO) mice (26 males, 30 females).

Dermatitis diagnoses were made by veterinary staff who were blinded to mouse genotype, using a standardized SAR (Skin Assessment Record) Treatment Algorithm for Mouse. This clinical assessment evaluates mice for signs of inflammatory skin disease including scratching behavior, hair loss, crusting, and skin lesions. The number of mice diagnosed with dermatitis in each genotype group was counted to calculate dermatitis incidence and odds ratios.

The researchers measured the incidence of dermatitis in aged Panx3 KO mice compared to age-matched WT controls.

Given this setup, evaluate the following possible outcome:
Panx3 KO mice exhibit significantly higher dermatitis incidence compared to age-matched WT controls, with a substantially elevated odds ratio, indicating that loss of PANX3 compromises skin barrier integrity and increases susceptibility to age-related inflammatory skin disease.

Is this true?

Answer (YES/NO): YES